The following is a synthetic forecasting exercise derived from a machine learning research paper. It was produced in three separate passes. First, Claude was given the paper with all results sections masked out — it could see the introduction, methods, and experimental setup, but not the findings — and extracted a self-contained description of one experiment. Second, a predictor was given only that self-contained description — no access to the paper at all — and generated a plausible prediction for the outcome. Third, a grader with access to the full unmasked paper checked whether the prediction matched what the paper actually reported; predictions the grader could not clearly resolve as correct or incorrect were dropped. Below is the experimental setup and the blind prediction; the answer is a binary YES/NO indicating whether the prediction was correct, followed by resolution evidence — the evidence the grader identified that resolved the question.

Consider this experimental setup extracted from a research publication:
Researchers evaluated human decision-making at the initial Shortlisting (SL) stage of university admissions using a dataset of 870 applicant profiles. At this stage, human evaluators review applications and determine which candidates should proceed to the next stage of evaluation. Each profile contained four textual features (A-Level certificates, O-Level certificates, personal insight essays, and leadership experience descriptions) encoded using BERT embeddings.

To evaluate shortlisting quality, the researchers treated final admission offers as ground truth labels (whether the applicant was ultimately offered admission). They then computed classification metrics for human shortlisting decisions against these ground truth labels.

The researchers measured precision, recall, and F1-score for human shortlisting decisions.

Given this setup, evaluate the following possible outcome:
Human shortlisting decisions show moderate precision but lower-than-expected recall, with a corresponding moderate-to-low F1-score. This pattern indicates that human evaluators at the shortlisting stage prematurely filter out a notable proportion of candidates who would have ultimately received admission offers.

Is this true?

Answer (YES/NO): NO